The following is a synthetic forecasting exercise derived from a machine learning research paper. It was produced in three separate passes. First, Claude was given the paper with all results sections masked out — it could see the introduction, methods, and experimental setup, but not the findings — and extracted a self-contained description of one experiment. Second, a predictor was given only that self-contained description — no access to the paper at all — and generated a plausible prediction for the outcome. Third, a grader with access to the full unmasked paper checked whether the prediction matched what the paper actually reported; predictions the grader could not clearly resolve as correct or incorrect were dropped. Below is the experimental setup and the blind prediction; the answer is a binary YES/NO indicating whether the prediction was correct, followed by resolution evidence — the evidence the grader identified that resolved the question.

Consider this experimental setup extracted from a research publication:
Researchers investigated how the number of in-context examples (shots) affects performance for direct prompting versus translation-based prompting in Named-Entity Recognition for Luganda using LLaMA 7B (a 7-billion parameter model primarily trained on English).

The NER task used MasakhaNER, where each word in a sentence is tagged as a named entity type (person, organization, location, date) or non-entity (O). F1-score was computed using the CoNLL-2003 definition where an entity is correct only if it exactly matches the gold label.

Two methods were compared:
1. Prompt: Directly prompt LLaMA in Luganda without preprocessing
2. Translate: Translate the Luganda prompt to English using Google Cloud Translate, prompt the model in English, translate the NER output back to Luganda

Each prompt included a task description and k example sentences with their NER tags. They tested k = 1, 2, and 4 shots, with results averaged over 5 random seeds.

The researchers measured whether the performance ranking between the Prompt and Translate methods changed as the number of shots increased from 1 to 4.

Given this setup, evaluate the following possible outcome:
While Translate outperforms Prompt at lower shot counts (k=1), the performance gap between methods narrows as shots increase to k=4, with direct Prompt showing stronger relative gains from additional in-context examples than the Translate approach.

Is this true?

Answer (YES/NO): NO